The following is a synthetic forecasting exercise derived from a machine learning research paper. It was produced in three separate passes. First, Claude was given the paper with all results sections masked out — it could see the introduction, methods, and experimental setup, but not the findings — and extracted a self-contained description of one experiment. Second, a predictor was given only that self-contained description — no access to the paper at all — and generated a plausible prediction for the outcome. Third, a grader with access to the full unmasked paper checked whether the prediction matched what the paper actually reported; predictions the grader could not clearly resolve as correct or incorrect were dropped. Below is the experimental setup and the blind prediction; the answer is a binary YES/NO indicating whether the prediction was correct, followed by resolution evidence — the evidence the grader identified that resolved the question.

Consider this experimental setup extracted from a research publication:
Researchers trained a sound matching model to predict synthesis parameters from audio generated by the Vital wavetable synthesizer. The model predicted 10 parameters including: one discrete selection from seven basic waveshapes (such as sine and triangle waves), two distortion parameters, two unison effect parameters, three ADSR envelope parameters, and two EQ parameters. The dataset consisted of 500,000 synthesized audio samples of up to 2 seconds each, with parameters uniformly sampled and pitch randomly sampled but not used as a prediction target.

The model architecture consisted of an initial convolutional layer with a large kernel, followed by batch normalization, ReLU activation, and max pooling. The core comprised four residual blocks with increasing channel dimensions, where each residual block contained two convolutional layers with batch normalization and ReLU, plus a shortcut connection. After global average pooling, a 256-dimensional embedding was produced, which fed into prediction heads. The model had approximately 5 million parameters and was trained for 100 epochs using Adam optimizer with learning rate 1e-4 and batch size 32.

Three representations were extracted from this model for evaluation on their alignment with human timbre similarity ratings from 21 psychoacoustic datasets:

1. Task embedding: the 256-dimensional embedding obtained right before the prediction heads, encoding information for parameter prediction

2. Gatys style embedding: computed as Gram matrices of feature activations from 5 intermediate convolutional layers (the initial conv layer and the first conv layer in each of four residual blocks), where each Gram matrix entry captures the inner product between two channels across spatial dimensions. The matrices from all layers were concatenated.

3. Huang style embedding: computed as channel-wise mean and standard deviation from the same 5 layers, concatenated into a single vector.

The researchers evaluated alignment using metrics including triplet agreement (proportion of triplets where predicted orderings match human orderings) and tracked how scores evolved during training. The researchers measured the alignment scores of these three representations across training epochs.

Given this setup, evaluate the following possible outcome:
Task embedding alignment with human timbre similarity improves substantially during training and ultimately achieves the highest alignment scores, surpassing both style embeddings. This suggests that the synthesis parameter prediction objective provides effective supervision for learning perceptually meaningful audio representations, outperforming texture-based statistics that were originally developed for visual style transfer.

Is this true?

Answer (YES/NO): NO